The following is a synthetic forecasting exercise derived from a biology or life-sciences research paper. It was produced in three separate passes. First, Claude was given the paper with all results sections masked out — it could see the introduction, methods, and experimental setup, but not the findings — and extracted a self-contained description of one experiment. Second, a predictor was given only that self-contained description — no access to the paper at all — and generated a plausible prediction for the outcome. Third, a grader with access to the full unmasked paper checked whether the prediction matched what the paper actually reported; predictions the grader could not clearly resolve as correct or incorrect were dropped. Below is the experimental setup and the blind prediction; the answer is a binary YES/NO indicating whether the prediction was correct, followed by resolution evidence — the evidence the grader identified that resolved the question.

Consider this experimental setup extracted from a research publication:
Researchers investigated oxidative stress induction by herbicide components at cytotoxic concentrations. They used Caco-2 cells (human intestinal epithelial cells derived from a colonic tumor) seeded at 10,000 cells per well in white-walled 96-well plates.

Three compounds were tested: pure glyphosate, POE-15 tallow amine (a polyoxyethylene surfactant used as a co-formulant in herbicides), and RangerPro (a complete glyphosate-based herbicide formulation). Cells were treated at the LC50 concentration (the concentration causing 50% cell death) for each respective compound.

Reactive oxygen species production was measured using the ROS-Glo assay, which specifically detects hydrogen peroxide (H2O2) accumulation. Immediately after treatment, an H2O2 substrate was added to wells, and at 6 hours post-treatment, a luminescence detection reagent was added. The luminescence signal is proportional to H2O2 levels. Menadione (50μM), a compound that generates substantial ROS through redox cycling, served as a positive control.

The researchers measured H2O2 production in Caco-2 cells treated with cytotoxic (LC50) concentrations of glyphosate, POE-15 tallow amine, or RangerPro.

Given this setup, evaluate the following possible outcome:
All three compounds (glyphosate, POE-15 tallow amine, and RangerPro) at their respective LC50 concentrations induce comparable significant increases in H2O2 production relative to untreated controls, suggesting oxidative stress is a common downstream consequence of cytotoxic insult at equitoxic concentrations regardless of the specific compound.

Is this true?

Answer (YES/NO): NO